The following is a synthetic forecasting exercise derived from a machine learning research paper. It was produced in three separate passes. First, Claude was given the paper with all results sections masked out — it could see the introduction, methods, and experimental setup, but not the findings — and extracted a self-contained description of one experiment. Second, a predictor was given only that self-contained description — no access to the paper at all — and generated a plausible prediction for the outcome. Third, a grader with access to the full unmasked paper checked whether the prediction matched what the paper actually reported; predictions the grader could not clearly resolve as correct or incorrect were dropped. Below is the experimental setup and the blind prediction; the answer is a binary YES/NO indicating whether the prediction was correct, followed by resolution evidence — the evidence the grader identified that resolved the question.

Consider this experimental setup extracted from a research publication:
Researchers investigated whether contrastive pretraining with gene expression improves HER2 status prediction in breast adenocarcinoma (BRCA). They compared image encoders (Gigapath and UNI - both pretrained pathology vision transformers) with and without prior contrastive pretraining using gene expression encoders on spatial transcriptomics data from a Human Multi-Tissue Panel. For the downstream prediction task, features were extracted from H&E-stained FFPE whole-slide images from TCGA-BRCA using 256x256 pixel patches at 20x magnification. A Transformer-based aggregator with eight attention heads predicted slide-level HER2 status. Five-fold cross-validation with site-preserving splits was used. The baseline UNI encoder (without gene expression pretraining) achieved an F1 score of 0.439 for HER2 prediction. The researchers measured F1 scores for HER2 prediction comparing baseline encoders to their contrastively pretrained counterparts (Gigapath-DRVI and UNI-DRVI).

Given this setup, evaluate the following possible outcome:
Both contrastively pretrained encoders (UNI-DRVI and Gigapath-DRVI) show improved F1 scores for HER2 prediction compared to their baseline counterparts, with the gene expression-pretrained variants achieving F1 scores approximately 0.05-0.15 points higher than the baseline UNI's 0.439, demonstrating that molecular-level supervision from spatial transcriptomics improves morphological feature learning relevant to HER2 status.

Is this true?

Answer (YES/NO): NO